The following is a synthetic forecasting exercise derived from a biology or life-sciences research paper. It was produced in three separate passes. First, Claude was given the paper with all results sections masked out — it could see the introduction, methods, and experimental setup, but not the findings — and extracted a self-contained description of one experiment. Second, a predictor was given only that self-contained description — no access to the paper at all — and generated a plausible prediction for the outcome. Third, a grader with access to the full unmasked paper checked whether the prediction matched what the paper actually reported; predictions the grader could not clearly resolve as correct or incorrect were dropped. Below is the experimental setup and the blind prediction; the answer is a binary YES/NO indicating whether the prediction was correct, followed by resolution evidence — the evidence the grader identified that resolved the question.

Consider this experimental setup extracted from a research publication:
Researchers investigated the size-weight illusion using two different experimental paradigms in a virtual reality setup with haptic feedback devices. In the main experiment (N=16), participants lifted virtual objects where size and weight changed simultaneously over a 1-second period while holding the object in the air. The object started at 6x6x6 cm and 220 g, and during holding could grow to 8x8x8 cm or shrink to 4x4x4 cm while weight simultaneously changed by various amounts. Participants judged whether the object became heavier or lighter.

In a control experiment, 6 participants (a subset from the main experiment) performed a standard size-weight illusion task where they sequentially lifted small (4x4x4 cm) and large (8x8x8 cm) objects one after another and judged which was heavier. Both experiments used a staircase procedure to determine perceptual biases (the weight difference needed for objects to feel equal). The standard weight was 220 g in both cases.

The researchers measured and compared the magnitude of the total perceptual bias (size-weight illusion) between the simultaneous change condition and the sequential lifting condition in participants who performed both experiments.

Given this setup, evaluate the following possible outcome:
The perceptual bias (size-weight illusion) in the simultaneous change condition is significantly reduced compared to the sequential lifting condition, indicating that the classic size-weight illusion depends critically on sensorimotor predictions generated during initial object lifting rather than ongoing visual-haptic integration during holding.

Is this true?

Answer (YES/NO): YES